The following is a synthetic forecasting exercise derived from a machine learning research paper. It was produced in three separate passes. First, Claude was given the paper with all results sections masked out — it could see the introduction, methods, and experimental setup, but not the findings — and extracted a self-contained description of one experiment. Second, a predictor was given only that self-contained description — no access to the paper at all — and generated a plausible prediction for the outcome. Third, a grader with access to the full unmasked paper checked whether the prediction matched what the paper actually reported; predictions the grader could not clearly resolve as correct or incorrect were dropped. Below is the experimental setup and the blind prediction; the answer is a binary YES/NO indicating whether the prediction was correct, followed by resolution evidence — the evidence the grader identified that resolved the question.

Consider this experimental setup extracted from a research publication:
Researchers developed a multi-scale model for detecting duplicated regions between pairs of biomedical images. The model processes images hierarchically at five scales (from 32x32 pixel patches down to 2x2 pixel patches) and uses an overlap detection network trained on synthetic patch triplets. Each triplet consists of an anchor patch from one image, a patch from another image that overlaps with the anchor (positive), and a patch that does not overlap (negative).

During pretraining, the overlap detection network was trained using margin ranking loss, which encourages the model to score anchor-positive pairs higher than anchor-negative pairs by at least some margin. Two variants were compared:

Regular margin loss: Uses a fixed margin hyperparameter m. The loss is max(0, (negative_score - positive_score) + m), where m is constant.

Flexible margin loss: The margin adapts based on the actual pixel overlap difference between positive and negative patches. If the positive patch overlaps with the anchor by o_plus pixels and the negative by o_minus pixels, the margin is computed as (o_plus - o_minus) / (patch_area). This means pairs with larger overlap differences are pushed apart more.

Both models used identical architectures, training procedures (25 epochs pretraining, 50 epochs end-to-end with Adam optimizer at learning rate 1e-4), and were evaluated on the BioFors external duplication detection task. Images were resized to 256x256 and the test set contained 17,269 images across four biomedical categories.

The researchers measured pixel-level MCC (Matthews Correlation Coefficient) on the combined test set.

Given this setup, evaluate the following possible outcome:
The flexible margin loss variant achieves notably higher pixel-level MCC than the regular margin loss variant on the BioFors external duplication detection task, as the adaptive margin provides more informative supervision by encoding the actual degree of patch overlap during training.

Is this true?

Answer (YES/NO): NO